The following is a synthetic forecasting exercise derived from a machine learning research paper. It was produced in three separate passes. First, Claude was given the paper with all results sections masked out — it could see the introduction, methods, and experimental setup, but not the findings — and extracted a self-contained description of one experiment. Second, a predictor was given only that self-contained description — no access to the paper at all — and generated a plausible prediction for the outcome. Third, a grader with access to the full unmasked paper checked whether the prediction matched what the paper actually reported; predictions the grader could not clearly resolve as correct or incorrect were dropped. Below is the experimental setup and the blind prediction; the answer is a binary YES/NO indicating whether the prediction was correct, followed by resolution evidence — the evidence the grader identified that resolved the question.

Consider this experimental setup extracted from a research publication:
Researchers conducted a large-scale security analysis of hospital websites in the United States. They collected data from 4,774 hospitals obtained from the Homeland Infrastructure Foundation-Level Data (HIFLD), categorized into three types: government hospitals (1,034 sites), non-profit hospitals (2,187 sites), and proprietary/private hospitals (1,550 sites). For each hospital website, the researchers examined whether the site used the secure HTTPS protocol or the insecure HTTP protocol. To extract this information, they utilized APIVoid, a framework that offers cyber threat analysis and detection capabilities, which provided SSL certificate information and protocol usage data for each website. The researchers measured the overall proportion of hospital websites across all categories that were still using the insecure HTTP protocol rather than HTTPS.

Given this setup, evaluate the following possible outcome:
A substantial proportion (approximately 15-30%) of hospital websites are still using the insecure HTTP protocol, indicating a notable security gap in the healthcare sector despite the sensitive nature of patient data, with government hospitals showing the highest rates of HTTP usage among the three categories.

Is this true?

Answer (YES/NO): NO